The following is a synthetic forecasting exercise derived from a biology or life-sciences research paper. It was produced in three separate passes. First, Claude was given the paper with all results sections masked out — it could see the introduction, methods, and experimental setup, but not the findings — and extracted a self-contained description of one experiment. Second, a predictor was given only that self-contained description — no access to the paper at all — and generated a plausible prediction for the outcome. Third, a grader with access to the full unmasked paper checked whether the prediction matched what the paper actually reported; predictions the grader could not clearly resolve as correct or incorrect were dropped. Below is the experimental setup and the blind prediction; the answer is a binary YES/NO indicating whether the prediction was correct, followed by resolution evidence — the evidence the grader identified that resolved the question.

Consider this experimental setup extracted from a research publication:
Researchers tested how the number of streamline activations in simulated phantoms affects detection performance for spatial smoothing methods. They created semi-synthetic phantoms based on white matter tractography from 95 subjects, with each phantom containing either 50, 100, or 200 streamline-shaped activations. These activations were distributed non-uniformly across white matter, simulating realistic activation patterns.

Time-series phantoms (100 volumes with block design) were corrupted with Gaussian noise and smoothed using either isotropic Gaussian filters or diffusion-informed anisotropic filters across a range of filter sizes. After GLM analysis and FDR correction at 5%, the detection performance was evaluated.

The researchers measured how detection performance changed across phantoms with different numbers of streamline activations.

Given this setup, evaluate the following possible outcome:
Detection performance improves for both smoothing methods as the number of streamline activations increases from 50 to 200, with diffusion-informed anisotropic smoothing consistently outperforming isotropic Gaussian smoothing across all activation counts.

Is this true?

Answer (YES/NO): NO